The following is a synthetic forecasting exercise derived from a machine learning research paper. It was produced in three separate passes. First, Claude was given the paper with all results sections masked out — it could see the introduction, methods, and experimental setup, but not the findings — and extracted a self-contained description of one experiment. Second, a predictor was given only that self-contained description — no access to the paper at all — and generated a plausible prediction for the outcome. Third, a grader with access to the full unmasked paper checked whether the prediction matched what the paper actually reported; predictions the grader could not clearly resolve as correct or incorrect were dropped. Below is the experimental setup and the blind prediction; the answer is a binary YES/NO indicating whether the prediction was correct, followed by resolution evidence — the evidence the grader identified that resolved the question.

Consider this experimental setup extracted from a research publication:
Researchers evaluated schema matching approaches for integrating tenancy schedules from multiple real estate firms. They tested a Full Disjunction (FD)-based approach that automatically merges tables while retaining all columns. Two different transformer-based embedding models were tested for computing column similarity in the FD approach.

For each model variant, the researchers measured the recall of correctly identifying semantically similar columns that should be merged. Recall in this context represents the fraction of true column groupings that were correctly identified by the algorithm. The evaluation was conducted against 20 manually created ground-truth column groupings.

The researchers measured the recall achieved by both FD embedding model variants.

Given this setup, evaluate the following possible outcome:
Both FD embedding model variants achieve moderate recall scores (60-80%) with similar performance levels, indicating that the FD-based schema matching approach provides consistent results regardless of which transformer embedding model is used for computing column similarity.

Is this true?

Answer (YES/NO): NO